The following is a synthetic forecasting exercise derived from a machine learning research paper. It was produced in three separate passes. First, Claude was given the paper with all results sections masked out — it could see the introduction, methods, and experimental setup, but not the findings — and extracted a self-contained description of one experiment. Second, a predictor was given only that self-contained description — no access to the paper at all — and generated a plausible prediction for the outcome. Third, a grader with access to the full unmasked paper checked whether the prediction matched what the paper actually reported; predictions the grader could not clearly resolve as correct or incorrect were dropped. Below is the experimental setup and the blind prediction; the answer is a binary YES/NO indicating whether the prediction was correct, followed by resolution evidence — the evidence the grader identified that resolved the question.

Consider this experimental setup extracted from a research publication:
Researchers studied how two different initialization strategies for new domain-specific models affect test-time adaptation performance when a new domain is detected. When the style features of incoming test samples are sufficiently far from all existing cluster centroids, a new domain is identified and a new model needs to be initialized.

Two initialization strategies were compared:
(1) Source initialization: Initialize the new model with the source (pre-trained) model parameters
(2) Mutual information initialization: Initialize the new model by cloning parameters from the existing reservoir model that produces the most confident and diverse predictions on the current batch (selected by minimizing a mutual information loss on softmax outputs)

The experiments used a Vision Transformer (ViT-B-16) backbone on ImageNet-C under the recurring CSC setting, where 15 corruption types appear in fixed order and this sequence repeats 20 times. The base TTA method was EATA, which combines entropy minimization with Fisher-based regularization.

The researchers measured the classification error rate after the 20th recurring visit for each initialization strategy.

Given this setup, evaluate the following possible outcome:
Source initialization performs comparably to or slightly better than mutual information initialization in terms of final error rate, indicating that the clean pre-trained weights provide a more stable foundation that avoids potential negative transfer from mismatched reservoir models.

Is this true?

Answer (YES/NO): NO